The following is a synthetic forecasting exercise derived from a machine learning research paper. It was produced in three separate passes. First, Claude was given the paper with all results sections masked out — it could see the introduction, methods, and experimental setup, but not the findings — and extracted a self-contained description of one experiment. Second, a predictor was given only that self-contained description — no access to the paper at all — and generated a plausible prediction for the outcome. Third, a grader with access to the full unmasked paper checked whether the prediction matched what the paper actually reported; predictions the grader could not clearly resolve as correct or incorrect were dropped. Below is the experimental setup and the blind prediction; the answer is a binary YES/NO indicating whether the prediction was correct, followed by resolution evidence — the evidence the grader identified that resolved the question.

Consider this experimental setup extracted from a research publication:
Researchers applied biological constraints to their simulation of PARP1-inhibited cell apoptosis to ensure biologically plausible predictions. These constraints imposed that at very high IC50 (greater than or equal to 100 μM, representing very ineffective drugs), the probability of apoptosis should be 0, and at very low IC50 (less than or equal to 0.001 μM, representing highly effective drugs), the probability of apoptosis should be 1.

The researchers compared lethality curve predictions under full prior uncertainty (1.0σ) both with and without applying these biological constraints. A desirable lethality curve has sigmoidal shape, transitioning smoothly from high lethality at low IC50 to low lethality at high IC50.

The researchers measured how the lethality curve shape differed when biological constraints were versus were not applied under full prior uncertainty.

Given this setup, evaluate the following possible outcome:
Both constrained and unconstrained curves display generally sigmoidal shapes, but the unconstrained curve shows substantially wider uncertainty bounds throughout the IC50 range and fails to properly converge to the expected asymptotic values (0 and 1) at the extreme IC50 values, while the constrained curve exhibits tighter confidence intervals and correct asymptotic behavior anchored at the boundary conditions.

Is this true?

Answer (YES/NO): NO